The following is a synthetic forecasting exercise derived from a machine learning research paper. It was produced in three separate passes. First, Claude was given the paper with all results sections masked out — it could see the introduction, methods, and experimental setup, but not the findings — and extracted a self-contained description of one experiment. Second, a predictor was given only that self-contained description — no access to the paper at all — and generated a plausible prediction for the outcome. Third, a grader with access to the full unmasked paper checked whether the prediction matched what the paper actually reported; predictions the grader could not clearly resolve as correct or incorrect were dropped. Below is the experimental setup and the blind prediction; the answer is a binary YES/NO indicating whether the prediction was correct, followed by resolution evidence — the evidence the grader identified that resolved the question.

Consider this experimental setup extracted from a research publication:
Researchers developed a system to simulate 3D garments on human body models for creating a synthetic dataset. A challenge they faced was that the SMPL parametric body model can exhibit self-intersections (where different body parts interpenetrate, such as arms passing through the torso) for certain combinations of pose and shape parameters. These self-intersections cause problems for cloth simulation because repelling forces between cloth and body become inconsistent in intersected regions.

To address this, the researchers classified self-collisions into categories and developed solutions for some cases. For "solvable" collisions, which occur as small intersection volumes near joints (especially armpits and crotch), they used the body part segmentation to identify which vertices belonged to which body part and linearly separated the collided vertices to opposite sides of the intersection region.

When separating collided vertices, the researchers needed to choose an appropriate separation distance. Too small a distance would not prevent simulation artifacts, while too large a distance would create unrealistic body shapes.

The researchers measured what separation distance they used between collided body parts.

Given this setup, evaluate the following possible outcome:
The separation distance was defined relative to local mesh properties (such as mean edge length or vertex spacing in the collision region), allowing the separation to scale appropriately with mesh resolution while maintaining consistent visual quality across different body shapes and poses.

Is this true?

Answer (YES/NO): NO